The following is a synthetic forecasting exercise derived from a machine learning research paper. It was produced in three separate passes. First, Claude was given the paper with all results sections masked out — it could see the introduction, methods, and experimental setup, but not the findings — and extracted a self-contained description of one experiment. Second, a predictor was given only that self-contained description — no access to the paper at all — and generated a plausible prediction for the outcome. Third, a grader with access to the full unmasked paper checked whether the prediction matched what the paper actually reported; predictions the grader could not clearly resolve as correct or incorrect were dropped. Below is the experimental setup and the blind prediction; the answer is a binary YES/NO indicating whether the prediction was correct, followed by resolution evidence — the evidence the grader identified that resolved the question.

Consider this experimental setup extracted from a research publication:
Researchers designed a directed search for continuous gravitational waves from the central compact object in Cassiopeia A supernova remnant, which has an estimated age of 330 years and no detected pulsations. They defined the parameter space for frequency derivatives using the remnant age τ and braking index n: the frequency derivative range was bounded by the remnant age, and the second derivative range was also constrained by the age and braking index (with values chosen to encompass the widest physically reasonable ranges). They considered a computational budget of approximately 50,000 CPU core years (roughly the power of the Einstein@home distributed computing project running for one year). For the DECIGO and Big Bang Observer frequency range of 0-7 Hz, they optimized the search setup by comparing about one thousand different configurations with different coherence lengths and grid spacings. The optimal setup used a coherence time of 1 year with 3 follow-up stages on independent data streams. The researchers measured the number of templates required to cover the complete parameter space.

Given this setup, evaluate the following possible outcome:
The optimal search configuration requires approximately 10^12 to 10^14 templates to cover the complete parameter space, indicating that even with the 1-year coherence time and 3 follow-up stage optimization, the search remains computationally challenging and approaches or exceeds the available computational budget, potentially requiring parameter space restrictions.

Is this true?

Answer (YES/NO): NO